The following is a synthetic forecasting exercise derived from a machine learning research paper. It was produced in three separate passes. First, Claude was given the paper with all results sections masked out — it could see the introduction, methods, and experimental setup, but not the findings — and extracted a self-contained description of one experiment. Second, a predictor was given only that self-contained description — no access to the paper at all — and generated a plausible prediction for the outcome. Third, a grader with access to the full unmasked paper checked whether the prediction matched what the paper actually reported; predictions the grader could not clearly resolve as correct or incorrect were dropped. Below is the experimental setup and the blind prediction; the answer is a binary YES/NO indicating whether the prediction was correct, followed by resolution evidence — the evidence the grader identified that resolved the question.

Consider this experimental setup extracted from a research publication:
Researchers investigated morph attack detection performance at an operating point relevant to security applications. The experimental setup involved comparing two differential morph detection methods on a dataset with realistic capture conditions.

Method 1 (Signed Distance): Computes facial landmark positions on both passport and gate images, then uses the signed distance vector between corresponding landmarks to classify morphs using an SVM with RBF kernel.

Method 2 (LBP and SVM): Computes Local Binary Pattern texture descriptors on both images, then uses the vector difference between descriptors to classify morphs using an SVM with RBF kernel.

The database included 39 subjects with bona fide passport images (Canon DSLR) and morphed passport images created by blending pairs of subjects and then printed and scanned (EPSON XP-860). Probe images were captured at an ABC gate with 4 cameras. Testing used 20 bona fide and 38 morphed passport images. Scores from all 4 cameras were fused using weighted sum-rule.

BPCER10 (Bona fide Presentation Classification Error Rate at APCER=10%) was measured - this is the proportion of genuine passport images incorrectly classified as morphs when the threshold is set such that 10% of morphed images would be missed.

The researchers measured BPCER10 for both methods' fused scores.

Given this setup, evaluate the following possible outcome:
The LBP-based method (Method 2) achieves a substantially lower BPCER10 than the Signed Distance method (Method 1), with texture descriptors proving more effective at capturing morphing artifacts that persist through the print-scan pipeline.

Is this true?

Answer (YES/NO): YES